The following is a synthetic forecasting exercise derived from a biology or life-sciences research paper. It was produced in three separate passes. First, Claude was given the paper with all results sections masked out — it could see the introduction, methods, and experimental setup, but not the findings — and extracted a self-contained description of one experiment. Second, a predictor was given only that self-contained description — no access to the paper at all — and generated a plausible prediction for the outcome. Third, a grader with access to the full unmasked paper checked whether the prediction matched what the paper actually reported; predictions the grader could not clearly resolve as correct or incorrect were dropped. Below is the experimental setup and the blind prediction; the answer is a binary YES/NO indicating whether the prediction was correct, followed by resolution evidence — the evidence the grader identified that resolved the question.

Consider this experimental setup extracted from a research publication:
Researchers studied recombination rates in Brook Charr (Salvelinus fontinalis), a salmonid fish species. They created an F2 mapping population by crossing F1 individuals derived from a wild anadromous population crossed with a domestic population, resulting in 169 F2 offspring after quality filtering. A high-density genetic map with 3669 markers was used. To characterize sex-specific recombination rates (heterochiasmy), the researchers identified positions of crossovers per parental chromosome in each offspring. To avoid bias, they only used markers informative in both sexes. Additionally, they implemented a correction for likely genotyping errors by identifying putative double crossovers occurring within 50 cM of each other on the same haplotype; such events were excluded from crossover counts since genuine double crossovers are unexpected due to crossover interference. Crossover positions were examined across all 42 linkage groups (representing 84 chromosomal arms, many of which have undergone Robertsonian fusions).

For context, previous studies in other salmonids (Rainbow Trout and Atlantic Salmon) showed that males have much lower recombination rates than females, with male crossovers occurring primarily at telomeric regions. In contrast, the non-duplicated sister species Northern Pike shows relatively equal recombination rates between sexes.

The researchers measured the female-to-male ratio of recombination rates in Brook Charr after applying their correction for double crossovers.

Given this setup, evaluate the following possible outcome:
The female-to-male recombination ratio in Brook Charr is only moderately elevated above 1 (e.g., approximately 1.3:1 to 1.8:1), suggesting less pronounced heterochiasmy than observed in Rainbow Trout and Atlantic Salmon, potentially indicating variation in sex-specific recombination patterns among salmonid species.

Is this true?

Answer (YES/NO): NO